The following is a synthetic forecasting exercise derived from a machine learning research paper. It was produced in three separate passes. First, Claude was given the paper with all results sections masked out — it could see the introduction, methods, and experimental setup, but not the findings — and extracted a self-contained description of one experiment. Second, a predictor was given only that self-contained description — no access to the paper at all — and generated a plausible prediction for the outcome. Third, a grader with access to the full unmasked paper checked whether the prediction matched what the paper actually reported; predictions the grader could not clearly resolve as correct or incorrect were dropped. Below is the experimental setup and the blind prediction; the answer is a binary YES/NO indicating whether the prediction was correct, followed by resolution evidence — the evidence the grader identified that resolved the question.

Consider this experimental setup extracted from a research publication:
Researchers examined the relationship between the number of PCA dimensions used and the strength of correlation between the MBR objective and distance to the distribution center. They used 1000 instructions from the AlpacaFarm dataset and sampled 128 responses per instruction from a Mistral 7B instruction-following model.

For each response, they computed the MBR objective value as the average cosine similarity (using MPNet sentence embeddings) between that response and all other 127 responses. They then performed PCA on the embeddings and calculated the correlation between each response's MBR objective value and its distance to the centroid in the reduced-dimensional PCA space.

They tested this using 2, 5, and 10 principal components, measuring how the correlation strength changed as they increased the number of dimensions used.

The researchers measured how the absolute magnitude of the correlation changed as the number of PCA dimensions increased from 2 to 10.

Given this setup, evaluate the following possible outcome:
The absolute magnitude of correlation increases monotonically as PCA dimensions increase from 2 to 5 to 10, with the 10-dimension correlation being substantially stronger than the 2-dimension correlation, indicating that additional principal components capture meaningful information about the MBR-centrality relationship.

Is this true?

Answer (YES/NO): YES